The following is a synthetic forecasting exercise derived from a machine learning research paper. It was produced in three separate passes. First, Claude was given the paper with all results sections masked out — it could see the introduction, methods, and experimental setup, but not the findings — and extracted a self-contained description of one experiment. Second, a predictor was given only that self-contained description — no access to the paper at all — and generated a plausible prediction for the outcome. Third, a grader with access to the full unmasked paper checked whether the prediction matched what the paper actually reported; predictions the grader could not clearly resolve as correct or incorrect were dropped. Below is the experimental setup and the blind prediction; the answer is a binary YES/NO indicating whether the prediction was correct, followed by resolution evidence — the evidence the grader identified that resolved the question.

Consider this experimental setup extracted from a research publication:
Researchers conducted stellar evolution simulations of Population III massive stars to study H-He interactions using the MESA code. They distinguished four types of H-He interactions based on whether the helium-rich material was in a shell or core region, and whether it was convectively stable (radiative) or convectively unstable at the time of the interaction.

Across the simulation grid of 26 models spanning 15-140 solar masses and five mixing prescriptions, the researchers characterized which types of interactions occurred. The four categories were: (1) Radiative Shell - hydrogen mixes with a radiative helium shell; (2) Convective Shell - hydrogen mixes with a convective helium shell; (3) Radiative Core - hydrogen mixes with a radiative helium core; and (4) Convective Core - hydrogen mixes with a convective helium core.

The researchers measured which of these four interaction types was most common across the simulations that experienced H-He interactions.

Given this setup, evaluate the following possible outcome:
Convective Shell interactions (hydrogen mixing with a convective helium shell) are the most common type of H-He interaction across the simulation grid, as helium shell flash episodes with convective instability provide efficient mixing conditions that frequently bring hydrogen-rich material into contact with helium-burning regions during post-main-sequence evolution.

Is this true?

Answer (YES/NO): NO